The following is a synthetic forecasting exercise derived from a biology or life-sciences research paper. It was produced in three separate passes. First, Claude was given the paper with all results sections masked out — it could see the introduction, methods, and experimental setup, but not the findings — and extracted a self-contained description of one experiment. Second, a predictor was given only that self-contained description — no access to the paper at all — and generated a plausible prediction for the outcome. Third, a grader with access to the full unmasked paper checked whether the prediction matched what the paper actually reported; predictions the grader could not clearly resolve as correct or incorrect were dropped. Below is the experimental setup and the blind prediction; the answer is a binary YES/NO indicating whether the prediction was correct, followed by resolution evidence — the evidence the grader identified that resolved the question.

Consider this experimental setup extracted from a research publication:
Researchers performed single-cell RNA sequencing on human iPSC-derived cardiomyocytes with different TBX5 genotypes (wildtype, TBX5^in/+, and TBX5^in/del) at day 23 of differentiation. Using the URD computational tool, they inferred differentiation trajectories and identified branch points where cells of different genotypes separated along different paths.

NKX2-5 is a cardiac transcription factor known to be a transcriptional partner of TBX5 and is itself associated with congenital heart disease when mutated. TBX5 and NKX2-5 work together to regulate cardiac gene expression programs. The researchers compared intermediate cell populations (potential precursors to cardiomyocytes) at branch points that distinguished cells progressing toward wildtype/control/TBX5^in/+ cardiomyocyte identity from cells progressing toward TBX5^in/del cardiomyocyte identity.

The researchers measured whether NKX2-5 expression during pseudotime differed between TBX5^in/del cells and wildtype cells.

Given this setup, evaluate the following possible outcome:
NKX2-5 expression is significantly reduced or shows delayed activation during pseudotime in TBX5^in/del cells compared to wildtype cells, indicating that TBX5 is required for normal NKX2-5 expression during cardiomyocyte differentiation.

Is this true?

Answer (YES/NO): YES